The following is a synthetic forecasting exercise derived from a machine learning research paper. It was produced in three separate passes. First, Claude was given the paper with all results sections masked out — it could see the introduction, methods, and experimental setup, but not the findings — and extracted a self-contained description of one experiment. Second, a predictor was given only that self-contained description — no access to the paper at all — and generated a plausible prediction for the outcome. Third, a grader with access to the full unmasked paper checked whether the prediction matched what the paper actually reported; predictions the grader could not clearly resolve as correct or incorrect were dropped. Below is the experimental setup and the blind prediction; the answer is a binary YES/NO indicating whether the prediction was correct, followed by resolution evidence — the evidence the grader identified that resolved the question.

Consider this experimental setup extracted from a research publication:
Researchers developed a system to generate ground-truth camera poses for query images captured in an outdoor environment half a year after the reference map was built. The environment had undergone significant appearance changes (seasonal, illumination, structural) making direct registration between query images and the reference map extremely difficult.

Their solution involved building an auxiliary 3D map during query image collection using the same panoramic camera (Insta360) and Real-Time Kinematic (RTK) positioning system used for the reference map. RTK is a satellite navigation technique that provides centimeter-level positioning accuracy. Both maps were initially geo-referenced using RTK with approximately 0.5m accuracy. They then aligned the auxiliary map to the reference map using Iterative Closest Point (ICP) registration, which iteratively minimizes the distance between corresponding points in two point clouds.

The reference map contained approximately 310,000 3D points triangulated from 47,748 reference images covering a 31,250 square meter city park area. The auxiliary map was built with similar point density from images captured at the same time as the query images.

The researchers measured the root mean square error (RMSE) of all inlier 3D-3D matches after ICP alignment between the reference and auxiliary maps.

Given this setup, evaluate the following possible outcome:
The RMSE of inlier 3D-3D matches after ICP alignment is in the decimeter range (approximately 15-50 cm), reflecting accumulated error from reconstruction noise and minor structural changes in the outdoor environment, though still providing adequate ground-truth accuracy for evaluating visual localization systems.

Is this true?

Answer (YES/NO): NO